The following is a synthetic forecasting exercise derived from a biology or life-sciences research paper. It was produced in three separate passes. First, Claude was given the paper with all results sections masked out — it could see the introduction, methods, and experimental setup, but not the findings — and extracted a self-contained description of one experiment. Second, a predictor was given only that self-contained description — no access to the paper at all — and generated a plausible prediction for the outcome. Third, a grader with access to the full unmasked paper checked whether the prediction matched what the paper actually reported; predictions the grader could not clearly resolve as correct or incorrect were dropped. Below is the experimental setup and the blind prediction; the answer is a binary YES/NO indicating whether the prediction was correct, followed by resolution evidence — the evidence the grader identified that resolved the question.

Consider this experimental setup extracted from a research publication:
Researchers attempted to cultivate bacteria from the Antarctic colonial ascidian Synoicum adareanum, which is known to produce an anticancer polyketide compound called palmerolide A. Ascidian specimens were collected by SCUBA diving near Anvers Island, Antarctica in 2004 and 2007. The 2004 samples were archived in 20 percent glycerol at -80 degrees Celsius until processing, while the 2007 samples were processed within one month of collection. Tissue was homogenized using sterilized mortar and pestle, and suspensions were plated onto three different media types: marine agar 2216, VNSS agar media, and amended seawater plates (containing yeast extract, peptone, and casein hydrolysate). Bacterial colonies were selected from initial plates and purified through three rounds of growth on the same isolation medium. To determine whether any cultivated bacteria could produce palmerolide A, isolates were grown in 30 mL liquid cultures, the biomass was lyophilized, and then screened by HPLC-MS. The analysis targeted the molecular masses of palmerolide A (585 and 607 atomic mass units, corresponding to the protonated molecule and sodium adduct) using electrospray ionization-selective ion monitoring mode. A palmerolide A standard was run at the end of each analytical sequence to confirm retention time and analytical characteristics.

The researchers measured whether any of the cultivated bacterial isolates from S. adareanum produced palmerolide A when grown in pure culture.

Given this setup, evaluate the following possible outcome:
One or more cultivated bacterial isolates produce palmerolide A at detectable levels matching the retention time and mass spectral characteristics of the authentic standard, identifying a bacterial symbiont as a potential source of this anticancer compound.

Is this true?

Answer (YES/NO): NO